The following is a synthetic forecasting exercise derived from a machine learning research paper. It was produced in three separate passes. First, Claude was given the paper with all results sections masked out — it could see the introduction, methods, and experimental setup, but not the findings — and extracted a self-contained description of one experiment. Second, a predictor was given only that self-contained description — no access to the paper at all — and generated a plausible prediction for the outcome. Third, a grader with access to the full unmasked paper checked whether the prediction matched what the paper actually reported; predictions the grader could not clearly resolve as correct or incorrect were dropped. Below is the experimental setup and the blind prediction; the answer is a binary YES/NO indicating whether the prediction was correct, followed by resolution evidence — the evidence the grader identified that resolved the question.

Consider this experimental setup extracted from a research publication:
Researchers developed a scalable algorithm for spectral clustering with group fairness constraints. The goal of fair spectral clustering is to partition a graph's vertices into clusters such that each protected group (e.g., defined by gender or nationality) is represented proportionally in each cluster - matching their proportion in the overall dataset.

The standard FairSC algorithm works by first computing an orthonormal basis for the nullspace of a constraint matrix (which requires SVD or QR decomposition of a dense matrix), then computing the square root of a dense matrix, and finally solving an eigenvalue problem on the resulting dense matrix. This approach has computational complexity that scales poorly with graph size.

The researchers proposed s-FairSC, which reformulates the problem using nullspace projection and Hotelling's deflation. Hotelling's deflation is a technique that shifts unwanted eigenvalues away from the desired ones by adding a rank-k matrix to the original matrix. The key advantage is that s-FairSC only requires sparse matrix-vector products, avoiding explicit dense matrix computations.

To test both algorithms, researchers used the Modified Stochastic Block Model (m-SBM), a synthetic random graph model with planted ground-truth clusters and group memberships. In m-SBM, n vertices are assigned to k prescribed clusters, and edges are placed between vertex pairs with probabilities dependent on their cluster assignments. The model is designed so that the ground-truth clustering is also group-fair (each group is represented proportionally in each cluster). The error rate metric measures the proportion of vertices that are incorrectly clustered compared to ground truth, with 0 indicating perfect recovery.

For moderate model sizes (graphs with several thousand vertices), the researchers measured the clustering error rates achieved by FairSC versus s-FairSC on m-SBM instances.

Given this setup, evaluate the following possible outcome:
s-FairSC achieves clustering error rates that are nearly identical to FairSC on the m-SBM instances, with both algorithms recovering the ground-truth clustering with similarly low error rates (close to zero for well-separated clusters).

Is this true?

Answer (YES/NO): YES